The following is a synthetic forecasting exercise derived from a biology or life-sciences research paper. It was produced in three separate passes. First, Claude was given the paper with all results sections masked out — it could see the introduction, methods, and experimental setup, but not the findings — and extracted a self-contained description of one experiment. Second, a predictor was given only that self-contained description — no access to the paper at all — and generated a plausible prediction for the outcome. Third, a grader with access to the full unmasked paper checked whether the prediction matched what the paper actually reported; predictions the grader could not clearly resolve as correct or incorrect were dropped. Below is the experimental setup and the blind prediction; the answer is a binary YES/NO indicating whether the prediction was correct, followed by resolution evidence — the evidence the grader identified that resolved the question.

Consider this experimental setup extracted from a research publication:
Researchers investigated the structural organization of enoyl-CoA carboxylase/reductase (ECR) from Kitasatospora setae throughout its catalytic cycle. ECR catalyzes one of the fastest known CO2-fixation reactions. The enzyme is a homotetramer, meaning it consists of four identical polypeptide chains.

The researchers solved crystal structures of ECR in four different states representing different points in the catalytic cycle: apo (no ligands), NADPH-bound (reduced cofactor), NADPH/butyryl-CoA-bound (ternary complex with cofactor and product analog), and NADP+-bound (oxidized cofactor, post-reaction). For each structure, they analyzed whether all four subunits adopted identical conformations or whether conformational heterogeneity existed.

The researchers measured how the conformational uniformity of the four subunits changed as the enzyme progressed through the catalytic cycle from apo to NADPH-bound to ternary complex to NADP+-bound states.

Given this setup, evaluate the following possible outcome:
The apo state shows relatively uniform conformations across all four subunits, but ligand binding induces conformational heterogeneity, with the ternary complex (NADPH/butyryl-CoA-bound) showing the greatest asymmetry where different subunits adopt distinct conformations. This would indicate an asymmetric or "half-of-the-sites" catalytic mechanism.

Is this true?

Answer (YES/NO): NO